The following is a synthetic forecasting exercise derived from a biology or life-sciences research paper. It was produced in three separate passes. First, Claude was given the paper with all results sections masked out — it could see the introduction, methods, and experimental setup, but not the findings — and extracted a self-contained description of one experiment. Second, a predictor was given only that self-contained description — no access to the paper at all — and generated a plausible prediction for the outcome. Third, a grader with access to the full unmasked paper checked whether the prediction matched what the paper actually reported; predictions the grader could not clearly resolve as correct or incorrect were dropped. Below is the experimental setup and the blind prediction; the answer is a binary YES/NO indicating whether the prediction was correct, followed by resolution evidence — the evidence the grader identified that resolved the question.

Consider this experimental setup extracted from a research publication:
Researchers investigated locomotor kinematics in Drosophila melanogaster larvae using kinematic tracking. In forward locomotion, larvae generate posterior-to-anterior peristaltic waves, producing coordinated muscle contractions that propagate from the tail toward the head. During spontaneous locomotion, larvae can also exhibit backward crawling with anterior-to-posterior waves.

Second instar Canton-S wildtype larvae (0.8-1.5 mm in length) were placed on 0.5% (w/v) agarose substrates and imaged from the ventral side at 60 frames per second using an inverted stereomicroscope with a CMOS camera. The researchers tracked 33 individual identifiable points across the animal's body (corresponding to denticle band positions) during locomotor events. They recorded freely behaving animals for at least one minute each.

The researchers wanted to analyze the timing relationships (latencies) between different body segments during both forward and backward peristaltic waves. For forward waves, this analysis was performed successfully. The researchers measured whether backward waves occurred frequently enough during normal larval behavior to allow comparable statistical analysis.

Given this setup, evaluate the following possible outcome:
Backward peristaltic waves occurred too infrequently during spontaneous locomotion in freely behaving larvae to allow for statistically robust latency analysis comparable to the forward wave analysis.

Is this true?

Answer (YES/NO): YES